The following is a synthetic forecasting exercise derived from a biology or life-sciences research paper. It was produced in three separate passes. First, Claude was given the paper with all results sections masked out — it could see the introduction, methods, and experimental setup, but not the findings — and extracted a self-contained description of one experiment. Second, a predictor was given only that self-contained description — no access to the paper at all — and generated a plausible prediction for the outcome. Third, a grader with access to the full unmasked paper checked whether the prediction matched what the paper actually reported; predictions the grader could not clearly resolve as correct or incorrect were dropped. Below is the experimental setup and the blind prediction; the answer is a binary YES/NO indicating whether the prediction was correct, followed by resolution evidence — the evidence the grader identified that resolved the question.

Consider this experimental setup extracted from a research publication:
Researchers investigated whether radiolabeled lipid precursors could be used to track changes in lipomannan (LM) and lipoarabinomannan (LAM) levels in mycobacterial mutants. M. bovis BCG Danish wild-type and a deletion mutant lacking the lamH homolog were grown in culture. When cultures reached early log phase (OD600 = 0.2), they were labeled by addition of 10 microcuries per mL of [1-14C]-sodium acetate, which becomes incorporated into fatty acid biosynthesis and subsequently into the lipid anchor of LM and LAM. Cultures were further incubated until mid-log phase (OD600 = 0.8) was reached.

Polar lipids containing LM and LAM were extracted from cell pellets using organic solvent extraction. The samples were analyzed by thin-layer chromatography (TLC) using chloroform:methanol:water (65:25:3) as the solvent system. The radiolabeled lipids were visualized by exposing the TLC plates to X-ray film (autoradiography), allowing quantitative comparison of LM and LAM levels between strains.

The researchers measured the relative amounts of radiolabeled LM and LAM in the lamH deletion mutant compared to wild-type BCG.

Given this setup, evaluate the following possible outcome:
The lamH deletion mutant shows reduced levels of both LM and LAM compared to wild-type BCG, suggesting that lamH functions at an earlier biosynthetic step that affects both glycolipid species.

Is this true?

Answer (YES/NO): NO